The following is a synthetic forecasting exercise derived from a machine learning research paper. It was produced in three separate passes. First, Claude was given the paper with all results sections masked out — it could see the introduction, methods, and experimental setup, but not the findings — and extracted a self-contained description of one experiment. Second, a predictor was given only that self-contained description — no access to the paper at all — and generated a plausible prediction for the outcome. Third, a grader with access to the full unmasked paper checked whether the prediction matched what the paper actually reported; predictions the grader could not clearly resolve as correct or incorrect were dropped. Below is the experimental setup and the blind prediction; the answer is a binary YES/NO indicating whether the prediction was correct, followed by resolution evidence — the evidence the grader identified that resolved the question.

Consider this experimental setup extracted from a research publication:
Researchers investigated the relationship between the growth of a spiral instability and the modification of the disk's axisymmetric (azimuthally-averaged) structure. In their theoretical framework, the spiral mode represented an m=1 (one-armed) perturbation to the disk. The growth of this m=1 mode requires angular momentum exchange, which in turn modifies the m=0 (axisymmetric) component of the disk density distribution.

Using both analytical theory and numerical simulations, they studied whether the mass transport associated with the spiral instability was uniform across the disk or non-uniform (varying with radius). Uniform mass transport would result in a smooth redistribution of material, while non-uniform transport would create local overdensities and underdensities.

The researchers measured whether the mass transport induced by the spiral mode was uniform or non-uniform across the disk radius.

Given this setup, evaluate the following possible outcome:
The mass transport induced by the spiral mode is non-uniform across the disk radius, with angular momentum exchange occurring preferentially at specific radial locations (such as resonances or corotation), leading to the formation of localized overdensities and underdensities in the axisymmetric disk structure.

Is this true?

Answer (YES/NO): YES